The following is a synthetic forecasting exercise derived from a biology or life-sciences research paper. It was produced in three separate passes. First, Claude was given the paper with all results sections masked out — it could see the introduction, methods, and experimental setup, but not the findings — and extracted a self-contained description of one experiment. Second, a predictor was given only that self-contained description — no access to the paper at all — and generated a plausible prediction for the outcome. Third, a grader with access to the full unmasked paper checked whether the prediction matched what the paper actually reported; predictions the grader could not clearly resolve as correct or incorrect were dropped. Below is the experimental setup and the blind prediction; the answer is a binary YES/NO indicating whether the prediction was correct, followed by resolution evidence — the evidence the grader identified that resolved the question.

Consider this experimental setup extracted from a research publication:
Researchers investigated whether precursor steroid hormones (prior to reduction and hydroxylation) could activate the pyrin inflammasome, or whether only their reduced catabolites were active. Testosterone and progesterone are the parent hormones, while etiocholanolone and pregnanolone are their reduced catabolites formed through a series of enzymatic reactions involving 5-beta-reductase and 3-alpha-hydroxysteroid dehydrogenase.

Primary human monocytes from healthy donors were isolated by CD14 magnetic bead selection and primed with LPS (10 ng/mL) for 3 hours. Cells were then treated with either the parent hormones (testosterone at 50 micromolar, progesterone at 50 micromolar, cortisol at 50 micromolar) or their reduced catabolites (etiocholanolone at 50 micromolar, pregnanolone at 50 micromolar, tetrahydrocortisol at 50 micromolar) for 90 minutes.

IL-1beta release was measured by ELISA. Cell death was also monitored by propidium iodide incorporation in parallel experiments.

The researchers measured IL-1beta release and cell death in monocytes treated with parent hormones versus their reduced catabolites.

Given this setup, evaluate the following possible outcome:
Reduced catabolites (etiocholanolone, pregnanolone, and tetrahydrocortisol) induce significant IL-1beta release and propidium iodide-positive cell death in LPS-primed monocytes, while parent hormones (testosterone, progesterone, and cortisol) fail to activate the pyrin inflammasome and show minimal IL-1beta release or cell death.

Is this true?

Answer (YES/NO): NO